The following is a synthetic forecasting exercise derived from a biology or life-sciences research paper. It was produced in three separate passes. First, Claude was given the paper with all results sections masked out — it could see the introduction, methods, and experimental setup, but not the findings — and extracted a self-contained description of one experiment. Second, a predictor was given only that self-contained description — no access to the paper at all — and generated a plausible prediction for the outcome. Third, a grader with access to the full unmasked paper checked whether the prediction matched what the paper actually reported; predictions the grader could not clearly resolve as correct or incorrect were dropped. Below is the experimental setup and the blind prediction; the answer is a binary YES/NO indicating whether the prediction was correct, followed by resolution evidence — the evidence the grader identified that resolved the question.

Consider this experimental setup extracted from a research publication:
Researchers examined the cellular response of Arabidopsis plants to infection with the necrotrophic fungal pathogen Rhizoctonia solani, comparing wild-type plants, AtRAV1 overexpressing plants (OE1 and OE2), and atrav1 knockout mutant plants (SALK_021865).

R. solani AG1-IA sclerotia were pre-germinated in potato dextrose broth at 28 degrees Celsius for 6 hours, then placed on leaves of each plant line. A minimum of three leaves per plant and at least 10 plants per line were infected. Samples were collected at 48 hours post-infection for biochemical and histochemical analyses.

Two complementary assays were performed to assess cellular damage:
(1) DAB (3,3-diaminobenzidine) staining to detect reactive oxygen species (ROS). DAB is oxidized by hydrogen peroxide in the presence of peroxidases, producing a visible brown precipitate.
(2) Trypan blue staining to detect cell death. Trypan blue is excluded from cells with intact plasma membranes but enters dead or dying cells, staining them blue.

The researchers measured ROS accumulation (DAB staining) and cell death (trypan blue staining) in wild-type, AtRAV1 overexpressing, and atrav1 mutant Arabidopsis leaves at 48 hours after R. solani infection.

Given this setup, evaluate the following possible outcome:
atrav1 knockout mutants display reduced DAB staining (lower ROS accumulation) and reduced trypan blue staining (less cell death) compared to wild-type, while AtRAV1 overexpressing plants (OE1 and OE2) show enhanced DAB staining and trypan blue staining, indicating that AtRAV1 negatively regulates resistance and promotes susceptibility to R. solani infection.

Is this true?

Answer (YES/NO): NO